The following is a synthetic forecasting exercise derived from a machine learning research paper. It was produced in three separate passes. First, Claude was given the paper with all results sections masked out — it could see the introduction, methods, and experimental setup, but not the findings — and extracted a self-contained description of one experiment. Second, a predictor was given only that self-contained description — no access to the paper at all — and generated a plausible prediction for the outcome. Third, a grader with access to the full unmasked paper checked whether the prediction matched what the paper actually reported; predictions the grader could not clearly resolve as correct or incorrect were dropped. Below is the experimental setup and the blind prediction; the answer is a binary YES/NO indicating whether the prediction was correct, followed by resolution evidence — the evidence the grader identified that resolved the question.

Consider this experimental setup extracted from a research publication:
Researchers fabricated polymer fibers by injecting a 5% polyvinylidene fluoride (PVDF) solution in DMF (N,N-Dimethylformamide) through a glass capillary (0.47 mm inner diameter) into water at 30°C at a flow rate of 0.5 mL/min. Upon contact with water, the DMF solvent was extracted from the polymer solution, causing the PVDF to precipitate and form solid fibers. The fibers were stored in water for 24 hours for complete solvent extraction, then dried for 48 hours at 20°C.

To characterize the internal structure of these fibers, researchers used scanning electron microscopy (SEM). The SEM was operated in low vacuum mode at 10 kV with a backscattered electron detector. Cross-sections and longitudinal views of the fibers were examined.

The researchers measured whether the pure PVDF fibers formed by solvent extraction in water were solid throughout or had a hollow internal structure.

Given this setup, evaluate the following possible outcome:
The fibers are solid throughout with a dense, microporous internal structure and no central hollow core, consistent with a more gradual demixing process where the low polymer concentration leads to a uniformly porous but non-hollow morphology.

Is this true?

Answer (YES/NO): NO